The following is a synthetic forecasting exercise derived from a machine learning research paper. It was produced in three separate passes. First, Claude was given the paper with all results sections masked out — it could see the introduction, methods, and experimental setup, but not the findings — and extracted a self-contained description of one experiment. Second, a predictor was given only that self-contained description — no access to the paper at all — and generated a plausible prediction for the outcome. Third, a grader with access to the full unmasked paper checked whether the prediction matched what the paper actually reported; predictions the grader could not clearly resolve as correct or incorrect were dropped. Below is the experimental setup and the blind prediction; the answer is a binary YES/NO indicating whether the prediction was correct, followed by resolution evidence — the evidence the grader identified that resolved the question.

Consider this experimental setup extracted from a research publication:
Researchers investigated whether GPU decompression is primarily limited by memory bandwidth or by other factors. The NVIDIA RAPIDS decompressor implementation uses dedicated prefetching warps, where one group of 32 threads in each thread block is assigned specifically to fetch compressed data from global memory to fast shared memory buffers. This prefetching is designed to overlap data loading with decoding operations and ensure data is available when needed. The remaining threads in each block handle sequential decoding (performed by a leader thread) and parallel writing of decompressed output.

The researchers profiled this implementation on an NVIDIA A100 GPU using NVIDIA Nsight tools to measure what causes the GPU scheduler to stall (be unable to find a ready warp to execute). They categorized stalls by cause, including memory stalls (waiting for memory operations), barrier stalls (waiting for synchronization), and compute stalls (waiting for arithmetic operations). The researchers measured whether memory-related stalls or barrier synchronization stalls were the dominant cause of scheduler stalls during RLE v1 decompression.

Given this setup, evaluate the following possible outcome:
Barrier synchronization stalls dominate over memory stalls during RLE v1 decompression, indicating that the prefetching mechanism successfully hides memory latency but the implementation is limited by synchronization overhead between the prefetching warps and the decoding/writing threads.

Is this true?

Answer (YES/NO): YES